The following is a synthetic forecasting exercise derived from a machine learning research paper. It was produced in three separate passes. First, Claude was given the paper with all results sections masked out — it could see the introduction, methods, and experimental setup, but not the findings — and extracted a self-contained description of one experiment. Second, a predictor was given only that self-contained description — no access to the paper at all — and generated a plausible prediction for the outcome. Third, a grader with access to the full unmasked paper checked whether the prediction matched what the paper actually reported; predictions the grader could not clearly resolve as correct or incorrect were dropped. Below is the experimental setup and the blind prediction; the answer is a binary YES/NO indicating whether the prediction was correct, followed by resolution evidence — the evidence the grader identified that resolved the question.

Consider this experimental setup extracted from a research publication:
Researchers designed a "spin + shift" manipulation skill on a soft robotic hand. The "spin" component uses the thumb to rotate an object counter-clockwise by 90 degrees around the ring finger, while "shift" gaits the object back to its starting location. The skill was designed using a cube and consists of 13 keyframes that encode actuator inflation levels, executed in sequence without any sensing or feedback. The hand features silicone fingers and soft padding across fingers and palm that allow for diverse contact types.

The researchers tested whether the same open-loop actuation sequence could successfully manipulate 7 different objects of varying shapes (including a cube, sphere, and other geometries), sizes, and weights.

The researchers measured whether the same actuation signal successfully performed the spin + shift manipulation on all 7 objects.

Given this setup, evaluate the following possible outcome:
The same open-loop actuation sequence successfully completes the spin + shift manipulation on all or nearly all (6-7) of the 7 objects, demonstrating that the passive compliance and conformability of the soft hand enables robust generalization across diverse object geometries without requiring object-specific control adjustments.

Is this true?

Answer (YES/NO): YES